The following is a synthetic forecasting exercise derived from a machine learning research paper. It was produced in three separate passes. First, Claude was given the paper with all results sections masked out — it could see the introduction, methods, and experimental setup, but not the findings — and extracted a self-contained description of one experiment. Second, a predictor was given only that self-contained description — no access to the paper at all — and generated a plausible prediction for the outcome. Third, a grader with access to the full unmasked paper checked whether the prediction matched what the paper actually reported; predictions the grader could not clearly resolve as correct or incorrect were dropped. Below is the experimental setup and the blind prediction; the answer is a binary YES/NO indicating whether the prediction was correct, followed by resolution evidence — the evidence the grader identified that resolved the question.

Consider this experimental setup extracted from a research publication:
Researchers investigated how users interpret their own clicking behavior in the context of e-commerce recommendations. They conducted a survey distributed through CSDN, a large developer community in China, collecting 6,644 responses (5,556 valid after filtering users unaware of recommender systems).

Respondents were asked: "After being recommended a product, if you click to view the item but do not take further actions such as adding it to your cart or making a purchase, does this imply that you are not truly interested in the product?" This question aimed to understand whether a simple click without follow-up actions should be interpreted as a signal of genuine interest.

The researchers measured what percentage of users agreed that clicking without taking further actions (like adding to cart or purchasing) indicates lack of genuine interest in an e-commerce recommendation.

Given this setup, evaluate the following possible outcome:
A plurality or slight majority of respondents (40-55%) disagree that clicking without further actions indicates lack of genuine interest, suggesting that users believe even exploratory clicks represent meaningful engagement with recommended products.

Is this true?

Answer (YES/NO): NO